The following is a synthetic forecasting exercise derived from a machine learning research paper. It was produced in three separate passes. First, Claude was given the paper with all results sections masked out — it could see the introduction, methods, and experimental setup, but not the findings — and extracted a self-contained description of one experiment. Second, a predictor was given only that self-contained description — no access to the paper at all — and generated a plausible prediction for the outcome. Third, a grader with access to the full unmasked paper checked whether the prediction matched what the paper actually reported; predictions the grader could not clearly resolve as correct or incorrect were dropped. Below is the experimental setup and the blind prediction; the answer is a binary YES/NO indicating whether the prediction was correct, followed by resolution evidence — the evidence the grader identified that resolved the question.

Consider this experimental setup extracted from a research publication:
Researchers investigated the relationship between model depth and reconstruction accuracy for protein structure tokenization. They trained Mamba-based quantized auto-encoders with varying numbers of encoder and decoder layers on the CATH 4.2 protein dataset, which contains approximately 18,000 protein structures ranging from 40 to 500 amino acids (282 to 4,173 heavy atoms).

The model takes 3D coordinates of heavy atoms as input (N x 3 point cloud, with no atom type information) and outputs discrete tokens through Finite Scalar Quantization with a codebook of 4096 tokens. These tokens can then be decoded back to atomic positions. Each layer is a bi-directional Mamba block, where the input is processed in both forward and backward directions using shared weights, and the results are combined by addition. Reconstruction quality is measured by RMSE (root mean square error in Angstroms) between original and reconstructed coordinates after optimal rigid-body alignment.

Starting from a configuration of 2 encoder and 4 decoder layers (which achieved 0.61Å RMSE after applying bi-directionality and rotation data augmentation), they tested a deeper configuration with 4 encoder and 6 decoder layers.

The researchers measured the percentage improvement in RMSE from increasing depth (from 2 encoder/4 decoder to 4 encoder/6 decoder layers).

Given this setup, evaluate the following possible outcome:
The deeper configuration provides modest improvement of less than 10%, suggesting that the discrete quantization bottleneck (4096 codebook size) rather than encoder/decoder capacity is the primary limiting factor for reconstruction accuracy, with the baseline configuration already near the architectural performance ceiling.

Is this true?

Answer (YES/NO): NO